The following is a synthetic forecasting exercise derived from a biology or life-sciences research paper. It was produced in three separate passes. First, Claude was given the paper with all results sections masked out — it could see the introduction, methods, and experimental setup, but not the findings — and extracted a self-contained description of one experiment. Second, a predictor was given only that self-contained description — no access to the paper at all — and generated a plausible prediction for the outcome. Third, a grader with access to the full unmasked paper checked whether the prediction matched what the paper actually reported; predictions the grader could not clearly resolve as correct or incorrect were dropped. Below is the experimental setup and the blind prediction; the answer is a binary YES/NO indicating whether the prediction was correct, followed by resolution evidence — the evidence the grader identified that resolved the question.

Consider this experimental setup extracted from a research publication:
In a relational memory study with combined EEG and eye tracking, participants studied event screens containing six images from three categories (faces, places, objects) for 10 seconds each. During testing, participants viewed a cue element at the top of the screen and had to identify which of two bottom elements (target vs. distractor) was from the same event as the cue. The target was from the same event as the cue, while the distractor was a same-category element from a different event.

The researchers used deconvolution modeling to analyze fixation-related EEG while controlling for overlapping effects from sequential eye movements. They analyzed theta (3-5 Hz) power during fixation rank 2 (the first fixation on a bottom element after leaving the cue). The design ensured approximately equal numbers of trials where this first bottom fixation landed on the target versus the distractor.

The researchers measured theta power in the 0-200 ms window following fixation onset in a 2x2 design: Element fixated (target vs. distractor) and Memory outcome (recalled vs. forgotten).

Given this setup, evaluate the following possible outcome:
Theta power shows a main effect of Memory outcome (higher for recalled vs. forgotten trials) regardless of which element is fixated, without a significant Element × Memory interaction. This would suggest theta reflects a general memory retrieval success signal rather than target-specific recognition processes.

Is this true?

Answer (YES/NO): NO